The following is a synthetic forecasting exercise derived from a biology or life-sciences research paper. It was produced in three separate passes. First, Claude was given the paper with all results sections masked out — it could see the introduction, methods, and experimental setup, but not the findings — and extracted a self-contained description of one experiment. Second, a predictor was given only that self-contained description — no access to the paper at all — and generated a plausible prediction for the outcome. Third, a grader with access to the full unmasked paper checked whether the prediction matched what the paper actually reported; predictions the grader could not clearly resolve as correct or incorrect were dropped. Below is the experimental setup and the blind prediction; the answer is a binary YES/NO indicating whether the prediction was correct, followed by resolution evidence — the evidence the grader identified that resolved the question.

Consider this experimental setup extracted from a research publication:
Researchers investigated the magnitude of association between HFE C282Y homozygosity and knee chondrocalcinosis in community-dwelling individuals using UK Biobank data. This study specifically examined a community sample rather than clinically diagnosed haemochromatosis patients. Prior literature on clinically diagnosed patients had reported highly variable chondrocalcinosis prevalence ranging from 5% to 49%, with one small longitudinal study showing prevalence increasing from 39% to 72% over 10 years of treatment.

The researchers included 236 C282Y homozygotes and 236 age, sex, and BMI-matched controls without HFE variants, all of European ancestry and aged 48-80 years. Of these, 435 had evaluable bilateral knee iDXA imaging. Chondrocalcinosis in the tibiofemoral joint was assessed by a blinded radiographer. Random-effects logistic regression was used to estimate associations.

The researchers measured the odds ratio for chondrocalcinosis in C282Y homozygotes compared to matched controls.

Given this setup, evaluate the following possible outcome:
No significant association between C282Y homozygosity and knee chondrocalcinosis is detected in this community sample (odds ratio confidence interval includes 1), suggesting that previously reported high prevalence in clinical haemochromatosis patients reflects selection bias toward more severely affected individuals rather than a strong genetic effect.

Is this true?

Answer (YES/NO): NO